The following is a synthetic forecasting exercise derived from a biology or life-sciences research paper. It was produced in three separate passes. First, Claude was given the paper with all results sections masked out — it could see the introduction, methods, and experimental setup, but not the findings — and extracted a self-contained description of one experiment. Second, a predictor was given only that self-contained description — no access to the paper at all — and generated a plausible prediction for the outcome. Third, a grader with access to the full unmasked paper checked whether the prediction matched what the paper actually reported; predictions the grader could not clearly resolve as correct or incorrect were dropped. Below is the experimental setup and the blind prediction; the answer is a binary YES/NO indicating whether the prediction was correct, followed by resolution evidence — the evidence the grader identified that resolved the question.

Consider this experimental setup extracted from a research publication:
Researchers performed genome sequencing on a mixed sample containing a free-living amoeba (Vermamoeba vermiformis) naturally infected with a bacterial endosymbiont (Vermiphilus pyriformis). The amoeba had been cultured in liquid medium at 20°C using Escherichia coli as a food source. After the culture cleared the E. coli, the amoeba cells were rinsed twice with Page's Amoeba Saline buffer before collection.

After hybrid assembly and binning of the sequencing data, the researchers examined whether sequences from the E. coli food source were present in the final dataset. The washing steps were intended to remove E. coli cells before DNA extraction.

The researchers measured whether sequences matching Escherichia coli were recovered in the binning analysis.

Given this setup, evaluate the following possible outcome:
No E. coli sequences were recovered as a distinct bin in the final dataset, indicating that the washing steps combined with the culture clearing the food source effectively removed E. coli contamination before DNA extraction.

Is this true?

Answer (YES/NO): NO